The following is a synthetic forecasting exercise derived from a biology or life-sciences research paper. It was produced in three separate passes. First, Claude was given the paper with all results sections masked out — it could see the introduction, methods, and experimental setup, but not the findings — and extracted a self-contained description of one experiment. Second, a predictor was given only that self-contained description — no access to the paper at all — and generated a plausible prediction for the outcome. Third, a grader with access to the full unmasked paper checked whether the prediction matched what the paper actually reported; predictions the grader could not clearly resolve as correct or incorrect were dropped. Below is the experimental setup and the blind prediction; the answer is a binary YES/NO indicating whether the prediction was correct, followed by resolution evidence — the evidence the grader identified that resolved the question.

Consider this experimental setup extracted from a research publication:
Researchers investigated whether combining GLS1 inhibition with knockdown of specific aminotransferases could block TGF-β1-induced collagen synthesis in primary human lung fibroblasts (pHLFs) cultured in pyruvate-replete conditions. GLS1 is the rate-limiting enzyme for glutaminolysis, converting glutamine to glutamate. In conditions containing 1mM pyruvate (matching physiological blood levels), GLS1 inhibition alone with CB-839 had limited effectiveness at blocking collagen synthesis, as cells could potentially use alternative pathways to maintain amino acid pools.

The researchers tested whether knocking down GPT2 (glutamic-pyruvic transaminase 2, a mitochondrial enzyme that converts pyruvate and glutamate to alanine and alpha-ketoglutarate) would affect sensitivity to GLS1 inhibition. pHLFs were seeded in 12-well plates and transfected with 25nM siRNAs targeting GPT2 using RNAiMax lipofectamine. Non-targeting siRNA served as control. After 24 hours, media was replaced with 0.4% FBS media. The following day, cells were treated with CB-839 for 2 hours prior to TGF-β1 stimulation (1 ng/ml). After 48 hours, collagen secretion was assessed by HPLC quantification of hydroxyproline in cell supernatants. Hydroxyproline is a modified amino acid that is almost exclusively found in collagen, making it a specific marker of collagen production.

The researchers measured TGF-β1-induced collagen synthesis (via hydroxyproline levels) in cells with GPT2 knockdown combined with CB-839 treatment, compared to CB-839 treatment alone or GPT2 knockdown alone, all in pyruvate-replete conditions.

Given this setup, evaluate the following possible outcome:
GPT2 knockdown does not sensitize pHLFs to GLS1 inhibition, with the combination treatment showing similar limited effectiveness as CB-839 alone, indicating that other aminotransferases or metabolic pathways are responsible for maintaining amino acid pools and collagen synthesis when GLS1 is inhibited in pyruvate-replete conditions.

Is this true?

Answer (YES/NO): NO